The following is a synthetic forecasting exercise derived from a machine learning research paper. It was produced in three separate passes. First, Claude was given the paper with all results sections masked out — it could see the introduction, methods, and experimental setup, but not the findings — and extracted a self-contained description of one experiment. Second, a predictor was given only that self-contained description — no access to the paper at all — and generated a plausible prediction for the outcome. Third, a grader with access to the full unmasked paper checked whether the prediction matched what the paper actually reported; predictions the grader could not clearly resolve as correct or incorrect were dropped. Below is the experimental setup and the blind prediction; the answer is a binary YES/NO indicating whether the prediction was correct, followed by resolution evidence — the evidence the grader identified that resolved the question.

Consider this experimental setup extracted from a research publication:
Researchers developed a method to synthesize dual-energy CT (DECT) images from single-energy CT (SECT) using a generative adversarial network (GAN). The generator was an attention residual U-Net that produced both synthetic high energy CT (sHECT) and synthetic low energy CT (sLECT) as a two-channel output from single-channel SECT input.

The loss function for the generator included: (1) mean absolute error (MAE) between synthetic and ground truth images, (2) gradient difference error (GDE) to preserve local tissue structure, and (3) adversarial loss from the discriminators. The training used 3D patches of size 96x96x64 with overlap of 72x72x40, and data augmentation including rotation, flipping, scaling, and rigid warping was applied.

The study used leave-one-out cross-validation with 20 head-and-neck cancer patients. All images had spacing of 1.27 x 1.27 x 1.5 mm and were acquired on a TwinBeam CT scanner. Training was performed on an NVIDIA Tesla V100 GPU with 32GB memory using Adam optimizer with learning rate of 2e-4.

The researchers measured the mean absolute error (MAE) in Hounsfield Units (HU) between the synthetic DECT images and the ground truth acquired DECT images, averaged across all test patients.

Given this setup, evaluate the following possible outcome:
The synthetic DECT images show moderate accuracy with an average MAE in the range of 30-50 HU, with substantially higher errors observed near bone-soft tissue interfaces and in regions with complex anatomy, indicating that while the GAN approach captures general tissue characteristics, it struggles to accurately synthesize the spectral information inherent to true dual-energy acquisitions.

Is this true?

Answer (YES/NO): NO